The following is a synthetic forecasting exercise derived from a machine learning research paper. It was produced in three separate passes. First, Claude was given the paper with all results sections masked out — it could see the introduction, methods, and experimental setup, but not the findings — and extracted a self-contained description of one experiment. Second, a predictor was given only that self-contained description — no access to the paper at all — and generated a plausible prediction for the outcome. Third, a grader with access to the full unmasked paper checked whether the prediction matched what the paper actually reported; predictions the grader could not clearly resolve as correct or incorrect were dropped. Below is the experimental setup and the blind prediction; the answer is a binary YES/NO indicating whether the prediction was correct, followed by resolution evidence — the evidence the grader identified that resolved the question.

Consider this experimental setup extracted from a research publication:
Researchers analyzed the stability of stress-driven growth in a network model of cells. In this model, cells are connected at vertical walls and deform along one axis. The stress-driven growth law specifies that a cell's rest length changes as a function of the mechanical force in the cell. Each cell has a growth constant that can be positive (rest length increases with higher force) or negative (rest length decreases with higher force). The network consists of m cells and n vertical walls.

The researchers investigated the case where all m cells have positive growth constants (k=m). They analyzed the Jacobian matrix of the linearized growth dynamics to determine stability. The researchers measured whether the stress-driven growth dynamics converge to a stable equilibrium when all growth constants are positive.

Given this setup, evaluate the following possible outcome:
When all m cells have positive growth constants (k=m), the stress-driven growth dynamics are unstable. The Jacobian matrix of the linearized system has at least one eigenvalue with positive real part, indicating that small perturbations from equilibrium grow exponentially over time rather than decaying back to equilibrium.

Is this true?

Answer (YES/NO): NO